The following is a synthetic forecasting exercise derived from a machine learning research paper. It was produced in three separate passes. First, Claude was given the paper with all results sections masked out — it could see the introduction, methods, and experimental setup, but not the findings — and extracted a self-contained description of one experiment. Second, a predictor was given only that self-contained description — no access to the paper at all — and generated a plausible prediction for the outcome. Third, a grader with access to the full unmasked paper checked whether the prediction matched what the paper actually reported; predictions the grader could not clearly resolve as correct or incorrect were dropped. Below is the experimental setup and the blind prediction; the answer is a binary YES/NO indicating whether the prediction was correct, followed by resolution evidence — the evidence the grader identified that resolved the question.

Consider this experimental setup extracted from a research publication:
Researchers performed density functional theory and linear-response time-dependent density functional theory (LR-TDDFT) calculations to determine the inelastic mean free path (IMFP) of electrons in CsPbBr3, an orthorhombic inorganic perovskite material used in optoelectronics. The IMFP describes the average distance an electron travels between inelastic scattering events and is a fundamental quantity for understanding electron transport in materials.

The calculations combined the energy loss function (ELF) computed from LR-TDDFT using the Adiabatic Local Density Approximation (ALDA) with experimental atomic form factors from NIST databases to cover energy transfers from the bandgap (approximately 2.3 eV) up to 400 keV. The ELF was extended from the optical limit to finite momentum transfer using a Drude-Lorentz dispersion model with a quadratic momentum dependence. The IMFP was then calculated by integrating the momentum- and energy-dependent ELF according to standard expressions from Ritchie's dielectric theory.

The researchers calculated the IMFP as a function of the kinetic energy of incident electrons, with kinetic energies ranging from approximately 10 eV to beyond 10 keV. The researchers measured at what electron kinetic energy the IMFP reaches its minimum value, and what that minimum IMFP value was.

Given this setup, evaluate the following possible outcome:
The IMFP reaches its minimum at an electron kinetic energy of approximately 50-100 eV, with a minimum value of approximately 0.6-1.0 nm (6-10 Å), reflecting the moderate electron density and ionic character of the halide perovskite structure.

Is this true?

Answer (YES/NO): NO